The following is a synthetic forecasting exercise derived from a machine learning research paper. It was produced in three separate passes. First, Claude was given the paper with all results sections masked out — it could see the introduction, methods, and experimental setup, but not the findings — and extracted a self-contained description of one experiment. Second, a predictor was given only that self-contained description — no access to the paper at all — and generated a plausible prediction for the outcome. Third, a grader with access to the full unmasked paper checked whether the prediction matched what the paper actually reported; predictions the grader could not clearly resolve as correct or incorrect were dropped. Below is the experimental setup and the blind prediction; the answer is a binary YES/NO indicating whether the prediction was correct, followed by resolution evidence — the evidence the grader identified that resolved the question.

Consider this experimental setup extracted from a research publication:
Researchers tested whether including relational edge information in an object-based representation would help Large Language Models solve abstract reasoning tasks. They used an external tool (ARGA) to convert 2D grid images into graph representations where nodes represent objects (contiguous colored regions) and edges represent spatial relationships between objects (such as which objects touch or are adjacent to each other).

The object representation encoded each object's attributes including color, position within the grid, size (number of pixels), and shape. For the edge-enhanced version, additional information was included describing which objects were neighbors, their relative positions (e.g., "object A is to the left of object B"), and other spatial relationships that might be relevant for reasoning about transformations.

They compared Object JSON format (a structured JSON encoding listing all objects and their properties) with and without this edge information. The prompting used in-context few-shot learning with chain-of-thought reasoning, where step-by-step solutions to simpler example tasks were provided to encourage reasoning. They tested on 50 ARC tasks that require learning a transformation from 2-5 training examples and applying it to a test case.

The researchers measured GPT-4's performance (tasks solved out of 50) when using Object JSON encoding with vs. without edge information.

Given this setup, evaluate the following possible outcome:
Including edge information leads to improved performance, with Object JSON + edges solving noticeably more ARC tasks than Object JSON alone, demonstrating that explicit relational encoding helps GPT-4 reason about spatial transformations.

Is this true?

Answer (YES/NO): NO